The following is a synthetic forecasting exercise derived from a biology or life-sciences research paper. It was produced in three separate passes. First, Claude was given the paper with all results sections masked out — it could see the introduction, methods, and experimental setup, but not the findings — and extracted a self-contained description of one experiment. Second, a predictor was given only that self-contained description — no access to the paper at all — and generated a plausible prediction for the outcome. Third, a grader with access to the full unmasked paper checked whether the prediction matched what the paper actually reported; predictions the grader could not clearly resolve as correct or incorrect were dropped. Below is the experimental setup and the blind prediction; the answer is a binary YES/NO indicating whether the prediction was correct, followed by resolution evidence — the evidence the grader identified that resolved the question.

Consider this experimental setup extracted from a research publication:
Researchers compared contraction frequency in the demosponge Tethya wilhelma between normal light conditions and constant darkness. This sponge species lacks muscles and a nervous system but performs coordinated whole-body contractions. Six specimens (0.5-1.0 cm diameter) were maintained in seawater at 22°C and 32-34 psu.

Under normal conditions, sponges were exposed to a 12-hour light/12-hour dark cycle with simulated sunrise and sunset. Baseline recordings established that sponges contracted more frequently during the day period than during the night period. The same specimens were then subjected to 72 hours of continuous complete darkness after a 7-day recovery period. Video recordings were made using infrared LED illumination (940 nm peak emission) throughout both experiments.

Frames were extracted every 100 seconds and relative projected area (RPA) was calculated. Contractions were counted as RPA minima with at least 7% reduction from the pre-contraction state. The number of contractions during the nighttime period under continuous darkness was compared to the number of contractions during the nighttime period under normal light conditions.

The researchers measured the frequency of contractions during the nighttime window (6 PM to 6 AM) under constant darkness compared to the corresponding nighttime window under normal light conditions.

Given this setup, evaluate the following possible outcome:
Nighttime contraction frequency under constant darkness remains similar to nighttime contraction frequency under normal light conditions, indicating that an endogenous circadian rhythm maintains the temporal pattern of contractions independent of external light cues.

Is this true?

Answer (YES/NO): NO